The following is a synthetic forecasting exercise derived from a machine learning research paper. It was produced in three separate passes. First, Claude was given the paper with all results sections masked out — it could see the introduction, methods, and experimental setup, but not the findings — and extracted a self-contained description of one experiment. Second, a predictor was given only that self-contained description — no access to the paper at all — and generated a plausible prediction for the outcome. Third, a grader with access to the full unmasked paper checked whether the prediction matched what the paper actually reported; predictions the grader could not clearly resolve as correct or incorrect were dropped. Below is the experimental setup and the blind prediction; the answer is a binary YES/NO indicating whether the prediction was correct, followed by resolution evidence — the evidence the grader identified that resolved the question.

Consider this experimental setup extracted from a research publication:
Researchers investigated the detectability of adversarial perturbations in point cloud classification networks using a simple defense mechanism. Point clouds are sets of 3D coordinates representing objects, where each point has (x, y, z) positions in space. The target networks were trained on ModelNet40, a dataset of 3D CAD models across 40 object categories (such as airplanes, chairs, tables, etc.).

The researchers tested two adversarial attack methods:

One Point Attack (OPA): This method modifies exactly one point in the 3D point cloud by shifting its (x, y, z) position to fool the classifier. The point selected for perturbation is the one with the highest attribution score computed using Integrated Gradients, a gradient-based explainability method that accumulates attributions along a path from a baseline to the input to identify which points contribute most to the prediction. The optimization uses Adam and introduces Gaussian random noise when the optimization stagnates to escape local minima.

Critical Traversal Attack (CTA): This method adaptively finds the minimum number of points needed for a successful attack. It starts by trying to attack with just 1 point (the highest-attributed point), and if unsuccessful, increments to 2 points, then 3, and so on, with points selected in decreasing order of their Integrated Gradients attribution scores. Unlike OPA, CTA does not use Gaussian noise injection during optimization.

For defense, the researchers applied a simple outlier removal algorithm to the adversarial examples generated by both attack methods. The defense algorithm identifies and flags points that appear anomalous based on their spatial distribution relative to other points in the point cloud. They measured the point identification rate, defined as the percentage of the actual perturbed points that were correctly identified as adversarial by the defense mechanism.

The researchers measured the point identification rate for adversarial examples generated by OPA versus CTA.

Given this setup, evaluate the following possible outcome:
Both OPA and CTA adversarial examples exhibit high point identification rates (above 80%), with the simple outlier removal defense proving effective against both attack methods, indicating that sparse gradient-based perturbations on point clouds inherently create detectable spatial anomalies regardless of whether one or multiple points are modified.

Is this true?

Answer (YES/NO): NO